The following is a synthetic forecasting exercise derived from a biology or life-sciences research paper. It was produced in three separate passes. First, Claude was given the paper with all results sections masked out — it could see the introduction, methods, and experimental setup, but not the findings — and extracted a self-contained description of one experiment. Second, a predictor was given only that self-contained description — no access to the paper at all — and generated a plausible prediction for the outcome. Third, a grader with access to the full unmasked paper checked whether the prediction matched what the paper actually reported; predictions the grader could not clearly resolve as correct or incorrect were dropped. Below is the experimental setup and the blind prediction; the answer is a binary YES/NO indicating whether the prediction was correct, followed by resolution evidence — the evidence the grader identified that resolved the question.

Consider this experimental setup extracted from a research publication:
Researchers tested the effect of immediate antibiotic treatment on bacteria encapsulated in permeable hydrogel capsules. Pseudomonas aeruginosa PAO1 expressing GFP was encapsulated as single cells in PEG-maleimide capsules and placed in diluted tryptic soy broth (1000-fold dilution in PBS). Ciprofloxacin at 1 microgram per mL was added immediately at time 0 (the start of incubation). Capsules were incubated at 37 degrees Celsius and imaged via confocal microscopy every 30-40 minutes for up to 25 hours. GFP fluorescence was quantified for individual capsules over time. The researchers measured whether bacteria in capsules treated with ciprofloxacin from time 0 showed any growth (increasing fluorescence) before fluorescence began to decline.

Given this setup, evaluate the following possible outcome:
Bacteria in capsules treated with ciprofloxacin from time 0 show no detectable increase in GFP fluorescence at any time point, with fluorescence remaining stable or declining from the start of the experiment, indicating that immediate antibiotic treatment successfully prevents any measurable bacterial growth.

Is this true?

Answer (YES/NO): NO